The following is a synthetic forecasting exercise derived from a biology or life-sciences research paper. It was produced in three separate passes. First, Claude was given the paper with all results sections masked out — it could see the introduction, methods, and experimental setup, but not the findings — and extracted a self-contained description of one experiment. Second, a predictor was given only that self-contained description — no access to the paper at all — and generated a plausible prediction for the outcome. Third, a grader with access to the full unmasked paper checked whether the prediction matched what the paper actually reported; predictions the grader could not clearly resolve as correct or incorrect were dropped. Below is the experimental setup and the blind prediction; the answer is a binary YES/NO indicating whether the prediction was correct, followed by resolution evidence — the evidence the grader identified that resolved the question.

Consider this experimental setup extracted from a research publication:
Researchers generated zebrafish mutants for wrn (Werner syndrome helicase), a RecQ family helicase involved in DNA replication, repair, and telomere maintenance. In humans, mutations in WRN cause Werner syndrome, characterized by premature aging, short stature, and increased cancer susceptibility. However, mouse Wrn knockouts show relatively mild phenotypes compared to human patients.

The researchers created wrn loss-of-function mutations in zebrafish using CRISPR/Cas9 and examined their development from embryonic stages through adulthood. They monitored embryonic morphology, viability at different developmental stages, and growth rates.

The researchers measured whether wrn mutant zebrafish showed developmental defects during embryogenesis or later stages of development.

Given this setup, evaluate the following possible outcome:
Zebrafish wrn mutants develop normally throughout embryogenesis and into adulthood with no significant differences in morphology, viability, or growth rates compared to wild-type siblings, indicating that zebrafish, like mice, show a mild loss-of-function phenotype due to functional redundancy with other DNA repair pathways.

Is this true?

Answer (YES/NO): NO